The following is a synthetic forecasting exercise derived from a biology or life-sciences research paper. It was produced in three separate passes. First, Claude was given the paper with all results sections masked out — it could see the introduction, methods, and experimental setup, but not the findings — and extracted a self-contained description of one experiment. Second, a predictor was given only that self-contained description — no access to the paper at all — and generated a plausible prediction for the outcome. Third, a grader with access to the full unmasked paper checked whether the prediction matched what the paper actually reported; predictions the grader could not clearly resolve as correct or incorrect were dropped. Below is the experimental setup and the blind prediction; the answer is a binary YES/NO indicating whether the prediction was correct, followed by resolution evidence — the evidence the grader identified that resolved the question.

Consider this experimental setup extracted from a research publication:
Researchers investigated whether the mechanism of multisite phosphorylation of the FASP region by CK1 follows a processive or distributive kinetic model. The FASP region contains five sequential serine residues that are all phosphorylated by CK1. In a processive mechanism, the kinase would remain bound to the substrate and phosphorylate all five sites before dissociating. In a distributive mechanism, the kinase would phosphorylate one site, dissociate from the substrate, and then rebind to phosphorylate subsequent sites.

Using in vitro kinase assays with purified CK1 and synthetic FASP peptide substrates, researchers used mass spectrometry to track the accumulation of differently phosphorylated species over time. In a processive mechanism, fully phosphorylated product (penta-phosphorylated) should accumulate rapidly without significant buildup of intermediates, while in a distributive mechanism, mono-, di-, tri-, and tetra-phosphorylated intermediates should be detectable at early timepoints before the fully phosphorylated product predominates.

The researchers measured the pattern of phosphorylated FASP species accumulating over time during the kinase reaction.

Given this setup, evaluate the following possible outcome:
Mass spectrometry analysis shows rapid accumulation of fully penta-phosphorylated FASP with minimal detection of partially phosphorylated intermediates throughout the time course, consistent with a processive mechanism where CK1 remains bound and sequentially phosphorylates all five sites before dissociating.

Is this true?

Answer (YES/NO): NO